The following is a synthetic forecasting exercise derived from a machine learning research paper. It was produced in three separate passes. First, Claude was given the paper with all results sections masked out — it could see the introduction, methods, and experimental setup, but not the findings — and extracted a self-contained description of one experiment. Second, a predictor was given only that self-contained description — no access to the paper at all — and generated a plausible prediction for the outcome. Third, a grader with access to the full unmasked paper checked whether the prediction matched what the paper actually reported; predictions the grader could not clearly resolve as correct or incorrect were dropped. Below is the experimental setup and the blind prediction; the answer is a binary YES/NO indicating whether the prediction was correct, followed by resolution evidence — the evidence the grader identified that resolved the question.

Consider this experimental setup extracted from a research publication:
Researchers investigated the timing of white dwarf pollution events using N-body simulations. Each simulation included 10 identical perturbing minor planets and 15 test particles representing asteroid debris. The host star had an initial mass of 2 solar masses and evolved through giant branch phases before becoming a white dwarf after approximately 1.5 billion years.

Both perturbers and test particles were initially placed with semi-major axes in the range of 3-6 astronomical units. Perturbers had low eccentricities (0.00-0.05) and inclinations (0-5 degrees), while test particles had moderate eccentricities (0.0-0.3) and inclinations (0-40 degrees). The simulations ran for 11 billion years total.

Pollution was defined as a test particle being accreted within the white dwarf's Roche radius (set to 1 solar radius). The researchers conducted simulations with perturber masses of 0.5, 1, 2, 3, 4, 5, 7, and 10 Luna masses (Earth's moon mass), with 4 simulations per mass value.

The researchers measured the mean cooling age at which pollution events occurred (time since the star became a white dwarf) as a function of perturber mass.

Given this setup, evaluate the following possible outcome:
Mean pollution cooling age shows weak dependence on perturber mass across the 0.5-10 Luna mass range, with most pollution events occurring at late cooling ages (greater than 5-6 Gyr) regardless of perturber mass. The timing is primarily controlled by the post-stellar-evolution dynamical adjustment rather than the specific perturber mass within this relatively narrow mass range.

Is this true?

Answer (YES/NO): NO